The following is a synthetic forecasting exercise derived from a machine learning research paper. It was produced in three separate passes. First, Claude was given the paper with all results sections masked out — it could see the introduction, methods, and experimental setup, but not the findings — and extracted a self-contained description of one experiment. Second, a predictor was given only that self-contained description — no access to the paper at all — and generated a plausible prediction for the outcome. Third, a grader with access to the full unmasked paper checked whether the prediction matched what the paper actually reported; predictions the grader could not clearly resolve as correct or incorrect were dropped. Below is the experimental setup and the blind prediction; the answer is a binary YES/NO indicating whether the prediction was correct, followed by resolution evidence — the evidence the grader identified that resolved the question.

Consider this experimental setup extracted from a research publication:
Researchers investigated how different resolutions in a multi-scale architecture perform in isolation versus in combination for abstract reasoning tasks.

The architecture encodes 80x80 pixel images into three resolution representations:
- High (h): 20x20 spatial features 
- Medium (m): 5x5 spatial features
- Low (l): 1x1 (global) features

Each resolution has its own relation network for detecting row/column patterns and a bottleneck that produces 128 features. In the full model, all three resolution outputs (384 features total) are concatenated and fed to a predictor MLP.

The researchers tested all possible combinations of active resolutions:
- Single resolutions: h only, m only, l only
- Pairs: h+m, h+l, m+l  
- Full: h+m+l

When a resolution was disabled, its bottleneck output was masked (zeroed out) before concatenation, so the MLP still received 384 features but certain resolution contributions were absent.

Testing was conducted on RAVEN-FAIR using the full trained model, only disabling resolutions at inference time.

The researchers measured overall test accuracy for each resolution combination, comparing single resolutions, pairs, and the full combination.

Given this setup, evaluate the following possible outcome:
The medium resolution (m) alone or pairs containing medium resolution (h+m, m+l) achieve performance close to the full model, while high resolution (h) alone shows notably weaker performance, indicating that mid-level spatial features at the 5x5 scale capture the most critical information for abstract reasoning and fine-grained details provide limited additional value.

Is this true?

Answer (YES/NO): NO